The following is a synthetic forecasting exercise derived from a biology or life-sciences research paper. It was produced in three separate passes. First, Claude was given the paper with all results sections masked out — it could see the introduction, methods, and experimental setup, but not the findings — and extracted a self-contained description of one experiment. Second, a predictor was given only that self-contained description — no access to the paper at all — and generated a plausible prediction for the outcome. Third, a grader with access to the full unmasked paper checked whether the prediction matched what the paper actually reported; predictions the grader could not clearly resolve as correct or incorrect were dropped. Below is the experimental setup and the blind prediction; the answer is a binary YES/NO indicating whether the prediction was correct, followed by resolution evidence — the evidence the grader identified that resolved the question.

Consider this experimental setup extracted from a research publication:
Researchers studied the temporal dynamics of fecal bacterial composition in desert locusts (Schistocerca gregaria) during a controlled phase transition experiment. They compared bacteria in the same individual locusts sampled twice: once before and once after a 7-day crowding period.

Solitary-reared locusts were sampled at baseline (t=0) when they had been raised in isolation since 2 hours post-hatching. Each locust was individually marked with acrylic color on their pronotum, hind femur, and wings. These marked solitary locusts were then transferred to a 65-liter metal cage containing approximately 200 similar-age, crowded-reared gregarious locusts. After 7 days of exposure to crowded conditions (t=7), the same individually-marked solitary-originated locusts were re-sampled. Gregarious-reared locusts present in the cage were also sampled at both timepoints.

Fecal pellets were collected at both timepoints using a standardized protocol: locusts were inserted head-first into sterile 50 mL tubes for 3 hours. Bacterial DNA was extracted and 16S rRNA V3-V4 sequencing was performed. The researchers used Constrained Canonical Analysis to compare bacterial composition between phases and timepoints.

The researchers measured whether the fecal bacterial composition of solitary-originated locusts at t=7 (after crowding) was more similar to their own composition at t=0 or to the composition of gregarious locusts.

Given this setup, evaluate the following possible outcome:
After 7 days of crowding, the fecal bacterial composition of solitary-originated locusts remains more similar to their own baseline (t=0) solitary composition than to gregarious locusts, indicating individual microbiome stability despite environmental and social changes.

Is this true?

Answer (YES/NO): NO